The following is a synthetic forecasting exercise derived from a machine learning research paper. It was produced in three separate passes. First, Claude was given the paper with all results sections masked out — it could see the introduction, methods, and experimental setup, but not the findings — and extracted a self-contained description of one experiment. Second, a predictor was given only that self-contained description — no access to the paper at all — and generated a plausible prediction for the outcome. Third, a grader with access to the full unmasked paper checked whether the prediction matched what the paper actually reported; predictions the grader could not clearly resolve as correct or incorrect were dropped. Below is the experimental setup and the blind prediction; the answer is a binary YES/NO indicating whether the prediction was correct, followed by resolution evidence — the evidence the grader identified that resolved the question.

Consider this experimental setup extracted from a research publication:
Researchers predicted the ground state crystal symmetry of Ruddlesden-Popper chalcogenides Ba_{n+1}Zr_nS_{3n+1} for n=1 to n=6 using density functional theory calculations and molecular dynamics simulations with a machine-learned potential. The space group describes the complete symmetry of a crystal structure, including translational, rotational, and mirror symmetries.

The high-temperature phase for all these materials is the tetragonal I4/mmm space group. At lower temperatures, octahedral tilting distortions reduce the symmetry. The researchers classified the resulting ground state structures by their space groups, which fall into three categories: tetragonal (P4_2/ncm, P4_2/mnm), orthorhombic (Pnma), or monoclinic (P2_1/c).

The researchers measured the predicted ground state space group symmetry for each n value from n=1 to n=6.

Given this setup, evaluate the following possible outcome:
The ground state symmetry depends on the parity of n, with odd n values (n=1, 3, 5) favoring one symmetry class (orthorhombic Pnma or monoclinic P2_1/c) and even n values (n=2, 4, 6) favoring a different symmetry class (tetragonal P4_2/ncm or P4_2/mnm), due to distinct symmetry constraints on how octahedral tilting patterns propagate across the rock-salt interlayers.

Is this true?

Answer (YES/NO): NO